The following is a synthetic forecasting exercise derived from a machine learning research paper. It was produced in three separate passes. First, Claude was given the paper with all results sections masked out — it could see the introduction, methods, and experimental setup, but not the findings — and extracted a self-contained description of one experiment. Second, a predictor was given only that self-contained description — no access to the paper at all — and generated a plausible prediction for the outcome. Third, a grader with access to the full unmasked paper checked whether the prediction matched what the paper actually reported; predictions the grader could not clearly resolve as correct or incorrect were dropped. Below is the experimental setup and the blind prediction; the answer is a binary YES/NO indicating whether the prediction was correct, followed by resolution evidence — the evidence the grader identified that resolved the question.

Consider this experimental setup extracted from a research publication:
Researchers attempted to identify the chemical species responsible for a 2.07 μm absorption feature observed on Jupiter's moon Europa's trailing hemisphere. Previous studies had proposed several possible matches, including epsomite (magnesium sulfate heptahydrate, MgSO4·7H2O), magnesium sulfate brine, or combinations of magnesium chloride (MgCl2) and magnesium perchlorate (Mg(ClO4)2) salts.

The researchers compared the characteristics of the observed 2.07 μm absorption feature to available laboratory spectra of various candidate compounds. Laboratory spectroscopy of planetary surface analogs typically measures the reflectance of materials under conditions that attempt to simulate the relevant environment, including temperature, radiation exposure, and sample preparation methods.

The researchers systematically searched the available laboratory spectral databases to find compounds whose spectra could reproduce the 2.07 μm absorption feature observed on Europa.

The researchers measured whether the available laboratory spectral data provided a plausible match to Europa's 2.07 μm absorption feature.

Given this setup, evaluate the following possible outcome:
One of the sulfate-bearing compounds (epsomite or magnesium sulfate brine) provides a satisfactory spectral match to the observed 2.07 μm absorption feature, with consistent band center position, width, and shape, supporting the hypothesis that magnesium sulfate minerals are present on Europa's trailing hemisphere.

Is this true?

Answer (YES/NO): NO